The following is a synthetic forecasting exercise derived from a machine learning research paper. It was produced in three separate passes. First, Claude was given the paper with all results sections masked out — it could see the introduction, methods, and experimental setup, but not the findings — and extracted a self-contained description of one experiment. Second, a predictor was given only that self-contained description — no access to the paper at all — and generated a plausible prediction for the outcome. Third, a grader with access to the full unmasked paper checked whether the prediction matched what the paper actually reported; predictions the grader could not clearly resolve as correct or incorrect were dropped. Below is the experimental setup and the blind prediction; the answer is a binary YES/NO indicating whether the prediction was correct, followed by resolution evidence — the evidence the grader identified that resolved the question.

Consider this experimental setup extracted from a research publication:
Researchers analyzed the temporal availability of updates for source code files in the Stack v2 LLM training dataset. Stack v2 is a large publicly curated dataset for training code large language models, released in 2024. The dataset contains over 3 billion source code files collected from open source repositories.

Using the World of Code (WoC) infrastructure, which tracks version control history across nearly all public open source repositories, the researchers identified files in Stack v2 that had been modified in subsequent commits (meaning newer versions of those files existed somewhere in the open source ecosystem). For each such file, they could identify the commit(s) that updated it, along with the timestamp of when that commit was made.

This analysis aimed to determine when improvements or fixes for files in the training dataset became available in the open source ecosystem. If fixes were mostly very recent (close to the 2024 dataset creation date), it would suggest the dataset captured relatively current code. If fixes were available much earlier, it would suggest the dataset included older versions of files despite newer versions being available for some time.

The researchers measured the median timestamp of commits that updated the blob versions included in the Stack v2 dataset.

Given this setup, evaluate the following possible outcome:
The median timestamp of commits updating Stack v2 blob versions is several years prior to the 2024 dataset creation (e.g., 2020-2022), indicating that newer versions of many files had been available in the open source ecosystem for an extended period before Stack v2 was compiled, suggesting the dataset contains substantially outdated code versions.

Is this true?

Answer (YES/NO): YES